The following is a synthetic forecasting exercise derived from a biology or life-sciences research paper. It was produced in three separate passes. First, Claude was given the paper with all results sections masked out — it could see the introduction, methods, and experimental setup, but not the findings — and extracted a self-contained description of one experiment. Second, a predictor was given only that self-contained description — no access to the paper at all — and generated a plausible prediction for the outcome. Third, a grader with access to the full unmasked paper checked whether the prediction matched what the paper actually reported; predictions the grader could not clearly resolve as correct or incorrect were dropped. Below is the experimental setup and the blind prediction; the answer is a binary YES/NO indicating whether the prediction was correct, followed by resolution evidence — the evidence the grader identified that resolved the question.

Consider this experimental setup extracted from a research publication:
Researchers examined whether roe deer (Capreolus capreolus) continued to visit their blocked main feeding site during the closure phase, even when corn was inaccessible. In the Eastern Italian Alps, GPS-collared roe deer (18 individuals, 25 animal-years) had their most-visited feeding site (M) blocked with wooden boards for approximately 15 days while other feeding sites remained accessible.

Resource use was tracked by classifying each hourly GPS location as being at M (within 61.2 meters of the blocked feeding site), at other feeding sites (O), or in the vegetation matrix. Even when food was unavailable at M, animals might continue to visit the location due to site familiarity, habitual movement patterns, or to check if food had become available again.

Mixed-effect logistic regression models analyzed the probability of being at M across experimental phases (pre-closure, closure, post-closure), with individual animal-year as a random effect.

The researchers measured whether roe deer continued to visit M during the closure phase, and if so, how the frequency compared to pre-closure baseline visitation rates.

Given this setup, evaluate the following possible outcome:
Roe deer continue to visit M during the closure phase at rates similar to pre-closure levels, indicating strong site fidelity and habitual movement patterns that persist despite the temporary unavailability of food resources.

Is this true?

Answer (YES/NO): NO